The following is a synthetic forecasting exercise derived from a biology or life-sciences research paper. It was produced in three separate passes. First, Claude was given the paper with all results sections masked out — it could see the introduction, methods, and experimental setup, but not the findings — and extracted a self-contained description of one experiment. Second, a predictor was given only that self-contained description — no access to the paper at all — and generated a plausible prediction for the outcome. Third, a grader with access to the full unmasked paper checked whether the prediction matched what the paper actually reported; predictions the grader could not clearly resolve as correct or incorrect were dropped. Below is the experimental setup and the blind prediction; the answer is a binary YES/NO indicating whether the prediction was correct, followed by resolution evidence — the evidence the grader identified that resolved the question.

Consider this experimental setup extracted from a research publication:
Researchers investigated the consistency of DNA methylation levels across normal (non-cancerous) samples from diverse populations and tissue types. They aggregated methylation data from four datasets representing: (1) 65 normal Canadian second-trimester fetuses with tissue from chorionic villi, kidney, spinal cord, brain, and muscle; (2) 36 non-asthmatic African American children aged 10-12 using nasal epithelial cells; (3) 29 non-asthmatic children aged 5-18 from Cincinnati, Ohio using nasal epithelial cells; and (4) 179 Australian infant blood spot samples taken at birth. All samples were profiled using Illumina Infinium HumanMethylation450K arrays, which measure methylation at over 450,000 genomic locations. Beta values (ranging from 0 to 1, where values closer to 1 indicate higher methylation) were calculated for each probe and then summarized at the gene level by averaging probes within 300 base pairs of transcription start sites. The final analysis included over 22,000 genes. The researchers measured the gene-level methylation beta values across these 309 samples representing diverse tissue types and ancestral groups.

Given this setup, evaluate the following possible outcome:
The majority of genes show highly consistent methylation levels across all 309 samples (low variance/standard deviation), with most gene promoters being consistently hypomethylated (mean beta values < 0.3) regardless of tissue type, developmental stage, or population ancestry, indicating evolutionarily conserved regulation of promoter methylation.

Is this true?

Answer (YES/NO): YES